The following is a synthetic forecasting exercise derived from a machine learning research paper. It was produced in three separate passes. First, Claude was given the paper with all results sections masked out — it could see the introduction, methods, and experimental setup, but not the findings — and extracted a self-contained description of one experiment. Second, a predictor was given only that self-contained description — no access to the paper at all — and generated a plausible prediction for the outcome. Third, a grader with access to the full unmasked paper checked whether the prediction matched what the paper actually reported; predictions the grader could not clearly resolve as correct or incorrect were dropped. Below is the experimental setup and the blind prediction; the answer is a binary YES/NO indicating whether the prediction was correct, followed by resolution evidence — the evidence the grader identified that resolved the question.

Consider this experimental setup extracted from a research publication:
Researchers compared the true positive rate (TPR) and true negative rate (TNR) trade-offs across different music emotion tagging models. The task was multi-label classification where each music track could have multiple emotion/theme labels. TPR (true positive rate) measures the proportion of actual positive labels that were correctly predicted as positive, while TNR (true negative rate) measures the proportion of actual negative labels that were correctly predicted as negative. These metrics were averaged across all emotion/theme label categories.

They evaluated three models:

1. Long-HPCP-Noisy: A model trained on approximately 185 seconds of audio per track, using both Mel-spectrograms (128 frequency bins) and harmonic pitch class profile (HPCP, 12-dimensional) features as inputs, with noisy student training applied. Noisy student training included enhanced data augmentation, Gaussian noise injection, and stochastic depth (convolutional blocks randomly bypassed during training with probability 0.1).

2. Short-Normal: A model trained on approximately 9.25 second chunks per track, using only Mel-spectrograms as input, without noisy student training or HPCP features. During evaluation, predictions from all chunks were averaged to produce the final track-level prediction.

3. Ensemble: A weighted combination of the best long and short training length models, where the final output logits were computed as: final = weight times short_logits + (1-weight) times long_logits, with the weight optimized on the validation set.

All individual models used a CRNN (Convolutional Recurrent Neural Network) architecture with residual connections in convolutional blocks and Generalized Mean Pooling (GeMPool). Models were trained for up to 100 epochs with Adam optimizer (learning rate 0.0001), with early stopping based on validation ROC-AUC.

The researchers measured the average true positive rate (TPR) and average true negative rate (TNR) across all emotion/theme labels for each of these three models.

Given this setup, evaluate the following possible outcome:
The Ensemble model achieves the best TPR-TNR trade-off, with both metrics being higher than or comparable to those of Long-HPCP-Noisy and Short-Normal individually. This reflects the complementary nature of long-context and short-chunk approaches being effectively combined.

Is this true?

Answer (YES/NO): NO